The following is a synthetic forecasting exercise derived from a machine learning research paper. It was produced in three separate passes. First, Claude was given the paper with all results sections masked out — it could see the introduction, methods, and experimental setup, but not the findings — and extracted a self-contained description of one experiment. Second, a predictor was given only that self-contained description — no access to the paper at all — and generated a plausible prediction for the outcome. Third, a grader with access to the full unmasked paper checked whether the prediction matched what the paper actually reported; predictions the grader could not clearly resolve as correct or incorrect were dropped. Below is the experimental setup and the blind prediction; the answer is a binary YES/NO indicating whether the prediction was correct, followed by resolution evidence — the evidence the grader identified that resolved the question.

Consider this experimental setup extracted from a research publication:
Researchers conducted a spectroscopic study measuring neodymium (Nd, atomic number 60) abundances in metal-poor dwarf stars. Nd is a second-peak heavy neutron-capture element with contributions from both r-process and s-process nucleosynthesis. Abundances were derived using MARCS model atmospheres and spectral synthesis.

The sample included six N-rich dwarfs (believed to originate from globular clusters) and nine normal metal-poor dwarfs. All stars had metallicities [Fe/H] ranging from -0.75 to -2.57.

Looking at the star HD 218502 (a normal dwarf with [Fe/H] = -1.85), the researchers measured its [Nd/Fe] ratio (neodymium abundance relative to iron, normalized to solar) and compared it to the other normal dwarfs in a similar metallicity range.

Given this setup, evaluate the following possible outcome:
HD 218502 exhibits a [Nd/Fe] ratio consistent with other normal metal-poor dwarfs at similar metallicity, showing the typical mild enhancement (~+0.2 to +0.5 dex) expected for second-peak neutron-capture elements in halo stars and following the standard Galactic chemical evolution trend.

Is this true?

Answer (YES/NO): NO